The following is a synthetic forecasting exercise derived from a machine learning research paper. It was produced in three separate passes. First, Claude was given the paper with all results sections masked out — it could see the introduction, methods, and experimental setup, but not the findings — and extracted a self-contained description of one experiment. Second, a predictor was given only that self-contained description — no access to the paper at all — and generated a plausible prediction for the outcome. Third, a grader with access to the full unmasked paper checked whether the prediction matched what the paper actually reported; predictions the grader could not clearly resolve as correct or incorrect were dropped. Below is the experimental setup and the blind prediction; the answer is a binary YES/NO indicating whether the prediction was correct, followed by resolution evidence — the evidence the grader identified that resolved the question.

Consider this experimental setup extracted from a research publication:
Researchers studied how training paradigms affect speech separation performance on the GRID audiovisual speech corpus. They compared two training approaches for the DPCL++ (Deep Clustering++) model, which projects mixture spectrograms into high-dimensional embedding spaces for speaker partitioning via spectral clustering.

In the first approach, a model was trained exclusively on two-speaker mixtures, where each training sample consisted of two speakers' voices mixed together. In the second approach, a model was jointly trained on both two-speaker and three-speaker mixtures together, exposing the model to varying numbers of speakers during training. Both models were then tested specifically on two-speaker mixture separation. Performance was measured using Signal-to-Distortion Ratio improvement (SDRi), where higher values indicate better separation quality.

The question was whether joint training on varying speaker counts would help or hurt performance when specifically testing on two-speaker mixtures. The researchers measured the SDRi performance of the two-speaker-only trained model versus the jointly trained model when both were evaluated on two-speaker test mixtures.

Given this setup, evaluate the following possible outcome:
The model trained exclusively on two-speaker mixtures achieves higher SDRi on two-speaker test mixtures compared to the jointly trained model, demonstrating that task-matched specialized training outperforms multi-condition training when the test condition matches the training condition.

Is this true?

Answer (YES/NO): NO